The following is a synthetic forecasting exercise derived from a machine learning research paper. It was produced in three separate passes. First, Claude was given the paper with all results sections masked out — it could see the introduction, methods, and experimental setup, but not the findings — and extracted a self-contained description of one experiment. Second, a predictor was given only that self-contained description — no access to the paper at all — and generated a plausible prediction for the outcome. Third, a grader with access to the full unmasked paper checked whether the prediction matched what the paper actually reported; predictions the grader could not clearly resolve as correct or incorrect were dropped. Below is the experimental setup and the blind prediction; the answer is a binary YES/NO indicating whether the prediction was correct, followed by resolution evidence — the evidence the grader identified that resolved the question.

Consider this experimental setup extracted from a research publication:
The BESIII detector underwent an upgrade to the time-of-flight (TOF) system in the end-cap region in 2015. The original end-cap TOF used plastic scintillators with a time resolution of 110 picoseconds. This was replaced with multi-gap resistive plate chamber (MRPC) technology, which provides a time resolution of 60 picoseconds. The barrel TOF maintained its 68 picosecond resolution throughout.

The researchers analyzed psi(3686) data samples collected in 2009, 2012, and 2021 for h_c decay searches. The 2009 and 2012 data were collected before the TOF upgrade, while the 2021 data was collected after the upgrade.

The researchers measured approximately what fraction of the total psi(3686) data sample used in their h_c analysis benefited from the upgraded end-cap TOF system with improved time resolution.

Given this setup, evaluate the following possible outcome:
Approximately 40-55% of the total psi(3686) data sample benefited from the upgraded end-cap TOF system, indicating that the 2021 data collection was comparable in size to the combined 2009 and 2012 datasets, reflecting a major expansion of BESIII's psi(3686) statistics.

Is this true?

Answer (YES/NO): NO